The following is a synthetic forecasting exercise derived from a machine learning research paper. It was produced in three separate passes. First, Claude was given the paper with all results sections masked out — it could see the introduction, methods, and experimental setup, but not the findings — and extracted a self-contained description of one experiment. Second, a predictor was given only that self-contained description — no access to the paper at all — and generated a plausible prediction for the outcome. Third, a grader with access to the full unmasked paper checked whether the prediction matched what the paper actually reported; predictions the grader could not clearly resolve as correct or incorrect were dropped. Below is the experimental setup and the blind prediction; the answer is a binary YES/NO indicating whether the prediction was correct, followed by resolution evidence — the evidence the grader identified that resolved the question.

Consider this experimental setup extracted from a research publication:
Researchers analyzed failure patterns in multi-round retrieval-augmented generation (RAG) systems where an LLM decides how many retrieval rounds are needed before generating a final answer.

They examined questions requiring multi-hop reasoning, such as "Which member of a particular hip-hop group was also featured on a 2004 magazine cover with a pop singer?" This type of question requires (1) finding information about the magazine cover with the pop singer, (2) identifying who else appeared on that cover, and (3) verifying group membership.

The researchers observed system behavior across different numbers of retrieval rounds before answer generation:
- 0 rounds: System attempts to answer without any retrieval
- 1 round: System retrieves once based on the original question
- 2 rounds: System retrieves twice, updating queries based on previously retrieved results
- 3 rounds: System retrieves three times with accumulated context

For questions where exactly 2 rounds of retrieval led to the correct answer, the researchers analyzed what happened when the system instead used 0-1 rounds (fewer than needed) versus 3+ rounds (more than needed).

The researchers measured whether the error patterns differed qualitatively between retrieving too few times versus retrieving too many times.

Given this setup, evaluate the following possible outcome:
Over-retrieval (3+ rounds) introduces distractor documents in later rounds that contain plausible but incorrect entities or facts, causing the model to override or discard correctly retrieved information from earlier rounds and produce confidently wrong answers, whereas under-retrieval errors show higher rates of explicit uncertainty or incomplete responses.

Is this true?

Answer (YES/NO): NO